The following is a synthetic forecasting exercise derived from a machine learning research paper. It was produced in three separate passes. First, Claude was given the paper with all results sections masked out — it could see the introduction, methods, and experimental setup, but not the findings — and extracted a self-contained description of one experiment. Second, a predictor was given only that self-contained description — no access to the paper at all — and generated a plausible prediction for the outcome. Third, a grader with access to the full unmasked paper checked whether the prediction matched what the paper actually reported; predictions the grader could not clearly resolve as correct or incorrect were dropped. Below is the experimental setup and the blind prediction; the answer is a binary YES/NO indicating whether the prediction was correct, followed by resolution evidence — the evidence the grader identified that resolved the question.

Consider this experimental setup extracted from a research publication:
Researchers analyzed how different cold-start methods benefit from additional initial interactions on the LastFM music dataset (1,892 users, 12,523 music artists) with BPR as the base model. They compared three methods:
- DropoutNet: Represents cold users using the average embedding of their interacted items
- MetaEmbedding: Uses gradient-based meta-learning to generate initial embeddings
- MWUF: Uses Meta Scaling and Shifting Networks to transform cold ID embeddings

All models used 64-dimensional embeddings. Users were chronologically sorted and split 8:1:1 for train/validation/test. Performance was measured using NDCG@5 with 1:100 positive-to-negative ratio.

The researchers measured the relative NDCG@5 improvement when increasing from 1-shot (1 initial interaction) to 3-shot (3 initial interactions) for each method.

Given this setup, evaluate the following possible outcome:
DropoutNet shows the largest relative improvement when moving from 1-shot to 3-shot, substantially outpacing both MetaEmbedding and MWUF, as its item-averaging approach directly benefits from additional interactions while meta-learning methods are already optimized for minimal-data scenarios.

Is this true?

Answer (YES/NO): NO